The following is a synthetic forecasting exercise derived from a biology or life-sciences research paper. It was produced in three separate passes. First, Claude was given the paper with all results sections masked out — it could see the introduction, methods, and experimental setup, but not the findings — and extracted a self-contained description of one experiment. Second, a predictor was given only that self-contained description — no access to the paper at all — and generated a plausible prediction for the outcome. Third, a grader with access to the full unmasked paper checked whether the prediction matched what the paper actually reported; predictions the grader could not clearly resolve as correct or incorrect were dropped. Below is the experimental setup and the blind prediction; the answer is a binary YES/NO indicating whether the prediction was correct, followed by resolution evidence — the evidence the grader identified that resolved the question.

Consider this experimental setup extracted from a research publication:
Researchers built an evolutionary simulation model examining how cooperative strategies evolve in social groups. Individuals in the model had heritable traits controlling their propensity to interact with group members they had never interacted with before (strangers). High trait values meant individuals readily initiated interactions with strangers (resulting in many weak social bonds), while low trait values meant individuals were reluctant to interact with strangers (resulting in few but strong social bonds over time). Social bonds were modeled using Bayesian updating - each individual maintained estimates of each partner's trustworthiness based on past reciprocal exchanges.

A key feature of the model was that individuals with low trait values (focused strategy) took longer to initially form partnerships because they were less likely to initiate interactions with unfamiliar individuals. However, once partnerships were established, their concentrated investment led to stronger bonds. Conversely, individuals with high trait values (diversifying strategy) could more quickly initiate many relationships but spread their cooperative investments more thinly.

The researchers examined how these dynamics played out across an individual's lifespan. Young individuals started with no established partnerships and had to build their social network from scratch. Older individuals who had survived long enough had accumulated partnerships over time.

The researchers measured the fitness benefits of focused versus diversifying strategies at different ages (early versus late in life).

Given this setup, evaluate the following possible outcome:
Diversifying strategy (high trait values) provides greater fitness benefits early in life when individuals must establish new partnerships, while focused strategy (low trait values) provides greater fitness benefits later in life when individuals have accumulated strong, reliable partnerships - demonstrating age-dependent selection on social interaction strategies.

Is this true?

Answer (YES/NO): NO